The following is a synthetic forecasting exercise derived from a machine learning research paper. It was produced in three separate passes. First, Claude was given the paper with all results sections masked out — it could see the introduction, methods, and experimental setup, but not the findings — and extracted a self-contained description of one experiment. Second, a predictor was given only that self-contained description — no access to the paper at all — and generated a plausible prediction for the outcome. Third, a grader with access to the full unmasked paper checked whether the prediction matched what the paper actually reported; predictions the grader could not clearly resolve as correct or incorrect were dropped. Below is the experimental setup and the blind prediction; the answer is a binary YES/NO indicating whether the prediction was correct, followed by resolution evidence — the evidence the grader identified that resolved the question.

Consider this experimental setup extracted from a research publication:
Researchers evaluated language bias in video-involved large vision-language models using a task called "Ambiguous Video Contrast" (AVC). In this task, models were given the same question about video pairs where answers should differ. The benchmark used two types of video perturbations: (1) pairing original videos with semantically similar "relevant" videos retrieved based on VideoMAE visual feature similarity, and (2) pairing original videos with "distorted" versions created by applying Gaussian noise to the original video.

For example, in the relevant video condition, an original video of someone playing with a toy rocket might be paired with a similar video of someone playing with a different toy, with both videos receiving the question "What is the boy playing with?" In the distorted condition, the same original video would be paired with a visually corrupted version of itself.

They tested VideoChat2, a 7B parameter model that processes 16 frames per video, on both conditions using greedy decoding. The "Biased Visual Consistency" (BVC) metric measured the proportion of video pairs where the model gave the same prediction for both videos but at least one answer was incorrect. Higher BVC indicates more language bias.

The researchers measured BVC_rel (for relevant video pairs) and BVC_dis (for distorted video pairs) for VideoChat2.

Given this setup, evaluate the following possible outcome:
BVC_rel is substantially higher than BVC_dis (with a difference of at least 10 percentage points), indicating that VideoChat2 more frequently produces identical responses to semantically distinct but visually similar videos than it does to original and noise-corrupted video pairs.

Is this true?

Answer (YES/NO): NO